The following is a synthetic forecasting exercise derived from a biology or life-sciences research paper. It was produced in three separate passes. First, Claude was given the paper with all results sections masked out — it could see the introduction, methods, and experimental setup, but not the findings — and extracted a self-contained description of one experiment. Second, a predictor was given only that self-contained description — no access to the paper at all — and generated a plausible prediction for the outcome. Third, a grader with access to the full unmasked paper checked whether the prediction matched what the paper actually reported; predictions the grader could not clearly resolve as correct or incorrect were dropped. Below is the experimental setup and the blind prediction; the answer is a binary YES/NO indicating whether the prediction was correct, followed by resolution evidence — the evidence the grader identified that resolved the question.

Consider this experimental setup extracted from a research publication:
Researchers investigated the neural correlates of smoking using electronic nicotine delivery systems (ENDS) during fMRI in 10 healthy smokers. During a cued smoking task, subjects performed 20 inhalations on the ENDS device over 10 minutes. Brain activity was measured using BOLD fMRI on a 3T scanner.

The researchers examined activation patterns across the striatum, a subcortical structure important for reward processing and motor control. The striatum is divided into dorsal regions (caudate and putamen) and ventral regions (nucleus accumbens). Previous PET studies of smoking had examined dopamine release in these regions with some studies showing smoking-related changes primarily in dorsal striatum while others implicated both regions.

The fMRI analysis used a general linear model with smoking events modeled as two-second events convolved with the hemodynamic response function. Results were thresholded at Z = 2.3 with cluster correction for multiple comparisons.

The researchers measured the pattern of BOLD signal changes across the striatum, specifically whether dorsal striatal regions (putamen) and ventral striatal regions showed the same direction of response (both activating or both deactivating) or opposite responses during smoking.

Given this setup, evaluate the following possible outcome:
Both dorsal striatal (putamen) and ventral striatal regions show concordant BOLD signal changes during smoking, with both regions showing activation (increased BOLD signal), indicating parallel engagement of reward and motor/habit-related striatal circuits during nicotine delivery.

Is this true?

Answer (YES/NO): NO